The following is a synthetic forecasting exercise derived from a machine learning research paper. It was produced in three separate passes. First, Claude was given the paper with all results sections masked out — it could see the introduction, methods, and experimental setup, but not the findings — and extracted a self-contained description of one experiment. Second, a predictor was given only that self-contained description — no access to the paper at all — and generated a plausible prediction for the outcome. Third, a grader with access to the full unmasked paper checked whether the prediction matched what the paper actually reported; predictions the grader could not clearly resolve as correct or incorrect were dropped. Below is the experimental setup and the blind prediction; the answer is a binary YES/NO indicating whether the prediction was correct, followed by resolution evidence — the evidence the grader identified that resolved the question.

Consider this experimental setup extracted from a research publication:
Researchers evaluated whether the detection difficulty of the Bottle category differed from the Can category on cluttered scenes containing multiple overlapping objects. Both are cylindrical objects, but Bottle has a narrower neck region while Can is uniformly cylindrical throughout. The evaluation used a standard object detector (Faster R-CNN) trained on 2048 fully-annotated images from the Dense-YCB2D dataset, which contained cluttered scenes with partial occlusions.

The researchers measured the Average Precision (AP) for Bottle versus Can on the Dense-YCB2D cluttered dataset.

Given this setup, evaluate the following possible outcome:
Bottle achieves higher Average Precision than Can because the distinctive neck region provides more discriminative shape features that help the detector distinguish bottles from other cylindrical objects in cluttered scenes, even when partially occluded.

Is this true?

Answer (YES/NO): NO